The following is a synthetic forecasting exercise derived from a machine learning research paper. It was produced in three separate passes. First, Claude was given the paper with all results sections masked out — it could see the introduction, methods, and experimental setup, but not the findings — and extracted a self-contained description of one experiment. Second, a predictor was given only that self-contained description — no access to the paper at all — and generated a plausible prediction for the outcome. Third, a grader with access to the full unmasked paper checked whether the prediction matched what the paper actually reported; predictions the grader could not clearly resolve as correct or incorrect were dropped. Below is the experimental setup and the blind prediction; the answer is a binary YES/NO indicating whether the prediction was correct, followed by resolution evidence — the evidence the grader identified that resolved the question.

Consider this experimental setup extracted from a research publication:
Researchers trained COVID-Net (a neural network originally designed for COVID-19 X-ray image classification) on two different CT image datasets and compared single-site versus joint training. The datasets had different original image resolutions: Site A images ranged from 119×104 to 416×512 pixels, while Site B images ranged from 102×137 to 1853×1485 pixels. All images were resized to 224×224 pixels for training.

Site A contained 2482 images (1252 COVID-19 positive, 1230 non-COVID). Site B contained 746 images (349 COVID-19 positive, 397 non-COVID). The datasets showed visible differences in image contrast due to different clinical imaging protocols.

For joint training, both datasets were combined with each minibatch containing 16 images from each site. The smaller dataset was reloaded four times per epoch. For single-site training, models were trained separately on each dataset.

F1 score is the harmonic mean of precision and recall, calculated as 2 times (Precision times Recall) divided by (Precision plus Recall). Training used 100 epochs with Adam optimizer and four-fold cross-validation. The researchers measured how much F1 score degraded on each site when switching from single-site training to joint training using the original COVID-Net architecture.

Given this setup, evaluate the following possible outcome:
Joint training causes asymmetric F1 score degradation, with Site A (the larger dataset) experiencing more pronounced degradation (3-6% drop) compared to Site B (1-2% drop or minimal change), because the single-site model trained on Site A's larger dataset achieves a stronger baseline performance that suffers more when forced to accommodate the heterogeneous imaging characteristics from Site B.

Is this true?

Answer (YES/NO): NO